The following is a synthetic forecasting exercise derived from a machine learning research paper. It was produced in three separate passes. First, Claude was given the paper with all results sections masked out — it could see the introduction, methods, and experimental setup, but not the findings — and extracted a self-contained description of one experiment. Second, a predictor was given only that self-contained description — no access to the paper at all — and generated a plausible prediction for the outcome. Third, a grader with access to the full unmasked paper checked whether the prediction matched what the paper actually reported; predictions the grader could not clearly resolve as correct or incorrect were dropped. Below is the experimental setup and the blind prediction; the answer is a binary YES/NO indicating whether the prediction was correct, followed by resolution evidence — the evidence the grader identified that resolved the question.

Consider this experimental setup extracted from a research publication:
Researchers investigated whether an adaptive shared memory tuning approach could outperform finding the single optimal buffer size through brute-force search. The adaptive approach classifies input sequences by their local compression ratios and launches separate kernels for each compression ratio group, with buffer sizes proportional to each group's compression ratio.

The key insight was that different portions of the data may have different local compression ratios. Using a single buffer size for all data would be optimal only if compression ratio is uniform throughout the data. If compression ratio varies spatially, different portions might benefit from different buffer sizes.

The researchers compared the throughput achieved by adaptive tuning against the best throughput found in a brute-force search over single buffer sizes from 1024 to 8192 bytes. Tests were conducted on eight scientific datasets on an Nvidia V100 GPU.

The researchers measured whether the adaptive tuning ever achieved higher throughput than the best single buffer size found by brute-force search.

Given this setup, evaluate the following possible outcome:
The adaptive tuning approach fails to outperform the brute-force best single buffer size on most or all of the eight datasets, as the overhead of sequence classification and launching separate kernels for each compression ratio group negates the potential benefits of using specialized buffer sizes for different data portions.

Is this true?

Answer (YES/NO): NO